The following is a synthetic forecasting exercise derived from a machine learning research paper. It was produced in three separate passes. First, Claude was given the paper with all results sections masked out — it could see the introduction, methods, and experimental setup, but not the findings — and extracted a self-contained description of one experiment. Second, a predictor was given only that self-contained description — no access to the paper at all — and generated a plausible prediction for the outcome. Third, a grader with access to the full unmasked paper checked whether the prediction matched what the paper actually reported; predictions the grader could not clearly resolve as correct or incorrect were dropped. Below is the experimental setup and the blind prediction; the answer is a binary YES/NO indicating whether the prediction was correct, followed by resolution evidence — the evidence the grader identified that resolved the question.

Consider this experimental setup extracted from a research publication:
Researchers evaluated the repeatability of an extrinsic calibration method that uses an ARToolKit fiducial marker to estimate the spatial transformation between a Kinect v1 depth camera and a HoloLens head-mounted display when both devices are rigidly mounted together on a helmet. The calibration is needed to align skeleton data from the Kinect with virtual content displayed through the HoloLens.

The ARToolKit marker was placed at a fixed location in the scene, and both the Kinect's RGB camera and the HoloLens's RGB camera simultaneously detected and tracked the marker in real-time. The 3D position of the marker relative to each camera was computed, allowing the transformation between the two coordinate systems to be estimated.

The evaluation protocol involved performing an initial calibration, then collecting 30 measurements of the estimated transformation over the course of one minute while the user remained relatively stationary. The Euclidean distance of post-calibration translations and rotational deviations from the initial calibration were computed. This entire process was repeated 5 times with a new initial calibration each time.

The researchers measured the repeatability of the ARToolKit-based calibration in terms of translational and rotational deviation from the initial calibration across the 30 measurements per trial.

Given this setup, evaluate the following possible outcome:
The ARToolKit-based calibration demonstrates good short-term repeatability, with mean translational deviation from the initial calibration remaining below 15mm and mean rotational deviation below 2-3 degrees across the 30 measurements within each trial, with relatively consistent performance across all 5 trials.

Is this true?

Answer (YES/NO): NO